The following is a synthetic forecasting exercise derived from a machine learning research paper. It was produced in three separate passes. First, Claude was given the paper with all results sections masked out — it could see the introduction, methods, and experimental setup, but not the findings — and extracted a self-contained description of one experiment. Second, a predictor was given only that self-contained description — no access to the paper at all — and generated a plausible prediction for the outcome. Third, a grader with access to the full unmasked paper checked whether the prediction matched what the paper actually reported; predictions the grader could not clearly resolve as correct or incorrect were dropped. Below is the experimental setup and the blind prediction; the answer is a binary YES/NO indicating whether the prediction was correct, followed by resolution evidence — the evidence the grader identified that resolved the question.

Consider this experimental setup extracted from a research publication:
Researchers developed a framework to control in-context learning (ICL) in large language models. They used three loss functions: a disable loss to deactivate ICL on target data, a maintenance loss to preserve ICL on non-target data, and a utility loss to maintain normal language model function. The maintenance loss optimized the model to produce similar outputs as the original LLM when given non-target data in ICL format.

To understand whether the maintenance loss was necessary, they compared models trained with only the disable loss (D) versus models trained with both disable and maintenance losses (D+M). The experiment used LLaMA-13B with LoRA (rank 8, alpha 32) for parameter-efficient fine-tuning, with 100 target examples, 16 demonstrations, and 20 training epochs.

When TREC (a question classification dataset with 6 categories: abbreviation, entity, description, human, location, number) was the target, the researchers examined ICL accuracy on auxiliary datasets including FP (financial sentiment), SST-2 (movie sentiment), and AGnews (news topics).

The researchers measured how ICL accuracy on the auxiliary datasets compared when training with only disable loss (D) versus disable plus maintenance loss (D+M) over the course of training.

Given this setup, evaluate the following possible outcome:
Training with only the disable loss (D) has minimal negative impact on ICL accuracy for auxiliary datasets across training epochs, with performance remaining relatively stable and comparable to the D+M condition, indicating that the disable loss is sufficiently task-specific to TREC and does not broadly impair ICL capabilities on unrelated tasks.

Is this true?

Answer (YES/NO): NO